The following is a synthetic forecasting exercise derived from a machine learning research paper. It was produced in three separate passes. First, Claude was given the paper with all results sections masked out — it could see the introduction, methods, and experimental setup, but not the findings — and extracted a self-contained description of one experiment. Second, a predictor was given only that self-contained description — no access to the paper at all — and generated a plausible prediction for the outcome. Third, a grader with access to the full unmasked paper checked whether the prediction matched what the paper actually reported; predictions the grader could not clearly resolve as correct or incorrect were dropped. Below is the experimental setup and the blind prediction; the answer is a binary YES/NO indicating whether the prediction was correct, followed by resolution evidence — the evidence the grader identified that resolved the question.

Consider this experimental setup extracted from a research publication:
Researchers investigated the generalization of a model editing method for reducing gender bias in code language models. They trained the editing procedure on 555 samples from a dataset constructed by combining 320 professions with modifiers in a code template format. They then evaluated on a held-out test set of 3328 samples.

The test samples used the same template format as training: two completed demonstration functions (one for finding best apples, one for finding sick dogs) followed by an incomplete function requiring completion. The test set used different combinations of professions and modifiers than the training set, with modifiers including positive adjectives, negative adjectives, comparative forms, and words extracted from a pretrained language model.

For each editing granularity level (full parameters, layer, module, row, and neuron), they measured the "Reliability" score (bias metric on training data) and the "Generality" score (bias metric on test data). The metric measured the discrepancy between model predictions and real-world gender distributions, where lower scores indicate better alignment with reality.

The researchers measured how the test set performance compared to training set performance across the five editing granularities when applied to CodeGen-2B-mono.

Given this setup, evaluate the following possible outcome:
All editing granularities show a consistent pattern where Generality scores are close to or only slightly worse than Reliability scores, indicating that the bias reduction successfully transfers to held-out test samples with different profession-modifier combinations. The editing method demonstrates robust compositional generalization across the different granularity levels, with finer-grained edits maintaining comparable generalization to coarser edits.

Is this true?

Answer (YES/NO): YES